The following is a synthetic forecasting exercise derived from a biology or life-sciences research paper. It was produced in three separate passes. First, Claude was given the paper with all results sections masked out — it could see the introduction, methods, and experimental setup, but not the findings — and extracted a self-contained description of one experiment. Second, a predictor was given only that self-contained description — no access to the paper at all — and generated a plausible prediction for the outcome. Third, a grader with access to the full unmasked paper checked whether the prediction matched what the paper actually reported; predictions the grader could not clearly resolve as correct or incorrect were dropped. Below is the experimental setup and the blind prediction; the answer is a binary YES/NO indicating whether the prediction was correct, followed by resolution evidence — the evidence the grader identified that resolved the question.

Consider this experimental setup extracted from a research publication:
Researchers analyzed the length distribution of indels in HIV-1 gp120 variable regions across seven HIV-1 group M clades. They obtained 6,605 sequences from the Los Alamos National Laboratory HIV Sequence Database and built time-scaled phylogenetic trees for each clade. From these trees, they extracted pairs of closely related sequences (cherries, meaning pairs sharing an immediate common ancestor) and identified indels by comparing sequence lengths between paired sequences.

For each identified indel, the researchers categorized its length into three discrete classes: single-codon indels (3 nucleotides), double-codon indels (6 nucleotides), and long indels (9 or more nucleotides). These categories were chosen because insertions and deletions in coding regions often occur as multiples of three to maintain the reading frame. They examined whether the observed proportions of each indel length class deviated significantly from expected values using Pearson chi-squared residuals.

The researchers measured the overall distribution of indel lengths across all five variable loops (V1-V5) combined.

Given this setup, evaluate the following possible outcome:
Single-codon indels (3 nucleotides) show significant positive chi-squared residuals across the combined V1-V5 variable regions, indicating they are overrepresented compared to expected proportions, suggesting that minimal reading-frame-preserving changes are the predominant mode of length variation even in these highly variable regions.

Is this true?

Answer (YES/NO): NO